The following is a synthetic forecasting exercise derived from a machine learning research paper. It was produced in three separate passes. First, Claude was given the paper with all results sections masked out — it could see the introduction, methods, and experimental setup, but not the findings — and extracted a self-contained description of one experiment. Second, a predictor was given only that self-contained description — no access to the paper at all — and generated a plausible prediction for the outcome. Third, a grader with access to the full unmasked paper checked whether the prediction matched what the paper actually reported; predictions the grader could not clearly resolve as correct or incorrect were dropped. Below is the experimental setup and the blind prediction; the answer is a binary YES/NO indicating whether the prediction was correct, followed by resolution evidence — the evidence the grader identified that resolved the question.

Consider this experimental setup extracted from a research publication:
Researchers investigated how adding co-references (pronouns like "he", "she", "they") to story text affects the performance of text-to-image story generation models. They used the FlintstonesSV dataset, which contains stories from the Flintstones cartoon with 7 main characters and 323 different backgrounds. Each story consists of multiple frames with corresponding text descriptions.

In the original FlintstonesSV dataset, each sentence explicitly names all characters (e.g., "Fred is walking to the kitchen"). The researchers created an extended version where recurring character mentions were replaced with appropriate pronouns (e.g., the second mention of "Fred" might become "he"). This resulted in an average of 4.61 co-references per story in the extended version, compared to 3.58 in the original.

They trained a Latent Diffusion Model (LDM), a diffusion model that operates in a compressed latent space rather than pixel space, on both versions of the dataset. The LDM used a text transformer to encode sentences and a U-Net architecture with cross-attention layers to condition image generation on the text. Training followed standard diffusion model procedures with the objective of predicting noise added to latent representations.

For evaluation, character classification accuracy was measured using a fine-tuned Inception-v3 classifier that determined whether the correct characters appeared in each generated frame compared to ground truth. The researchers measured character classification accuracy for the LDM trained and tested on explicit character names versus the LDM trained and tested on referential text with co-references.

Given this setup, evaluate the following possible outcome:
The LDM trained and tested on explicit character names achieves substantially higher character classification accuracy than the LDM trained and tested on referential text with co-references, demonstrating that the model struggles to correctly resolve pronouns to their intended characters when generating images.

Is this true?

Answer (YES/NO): YES